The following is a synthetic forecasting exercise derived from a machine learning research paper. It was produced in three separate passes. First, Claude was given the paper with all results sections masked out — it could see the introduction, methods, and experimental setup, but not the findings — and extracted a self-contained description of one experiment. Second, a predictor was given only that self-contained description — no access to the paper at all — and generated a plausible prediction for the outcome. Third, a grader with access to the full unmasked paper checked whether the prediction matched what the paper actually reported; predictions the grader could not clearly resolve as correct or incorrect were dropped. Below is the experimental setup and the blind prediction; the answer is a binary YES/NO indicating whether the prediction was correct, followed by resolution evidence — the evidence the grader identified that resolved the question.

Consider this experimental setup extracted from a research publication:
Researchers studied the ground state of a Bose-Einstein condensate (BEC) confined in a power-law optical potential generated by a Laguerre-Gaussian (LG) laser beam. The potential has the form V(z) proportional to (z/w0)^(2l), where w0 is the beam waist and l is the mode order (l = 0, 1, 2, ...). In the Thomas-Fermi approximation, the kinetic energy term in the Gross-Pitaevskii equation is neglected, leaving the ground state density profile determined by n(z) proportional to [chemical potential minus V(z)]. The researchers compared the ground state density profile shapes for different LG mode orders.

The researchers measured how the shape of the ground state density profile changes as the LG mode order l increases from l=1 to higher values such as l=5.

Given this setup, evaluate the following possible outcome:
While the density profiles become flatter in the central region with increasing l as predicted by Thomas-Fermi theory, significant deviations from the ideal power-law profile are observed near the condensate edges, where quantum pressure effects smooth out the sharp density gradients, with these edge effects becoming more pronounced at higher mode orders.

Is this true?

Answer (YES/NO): NO